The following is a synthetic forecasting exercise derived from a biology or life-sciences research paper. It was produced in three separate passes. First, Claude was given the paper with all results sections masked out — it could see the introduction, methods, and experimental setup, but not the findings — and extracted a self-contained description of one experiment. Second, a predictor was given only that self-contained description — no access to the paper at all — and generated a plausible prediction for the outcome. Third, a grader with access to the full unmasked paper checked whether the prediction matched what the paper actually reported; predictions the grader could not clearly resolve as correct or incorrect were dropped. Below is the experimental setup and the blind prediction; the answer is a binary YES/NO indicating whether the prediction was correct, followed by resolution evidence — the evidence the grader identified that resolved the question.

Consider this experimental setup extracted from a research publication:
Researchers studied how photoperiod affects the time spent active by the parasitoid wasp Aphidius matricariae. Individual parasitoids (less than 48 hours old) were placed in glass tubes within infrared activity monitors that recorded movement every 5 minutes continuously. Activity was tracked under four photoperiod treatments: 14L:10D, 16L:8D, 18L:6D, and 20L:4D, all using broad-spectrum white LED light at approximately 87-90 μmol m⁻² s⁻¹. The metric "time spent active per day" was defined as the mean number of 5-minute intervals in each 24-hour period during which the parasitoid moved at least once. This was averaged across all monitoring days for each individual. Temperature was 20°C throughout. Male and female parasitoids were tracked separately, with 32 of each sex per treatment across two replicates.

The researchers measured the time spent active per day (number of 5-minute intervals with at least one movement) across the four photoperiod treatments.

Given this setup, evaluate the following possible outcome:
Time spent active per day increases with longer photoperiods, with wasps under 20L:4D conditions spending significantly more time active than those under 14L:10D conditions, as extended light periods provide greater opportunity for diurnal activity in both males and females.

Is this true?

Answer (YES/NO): NO